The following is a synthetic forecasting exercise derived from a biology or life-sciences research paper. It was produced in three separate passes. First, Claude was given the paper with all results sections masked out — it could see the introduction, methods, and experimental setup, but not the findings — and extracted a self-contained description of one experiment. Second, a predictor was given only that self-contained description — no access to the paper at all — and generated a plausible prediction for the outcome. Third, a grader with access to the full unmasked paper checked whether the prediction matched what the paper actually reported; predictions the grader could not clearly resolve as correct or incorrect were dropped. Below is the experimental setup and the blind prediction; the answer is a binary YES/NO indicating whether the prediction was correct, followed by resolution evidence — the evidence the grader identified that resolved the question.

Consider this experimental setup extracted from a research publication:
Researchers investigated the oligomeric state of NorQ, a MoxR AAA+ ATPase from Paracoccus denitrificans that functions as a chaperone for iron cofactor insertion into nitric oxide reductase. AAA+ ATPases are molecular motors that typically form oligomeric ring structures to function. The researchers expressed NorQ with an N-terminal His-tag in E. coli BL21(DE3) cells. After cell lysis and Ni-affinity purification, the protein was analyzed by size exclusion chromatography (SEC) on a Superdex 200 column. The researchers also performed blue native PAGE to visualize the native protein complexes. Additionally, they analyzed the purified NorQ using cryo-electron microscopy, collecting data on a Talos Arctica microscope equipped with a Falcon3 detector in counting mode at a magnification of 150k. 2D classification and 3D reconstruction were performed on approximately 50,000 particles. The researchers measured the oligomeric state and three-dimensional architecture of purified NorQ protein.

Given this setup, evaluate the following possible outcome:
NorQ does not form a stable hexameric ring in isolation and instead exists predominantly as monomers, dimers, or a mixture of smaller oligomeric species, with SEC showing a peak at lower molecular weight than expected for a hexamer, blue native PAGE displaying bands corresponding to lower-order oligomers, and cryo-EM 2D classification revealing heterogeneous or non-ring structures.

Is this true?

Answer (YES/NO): NO